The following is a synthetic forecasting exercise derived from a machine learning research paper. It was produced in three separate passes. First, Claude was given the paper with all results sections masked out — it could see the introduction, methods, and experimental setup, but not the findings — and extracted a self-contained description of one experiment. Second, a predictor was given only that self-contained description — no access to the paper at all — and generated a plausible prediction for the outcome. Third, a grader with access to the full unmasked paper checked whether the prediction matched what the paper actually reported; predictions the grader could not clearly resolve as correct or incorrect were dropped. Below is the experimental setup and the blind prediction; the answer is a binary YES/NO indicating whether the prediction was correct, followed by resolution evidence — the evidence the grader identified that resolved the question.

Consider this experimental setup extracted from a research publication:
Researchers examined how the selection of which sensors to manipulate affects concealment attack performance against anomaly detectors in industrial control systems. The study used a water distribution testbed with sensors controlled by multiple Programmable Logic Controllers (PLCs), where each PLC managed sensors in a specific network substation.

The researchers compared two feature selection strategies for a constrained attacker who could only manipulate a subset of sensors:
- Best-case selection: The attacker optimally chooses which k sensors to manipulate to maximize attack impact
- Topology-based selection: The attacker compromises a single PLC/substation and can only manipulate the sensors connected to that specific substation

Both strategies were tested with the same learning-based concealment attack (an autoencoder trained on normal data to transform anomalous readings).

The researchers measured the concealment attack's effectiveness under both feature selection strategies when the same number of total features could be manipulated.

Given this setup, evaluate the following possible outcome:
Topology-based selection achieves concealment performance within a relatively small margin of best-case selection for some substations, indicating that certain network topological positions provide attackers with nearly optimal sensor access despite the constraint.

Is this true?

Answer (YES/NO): NO